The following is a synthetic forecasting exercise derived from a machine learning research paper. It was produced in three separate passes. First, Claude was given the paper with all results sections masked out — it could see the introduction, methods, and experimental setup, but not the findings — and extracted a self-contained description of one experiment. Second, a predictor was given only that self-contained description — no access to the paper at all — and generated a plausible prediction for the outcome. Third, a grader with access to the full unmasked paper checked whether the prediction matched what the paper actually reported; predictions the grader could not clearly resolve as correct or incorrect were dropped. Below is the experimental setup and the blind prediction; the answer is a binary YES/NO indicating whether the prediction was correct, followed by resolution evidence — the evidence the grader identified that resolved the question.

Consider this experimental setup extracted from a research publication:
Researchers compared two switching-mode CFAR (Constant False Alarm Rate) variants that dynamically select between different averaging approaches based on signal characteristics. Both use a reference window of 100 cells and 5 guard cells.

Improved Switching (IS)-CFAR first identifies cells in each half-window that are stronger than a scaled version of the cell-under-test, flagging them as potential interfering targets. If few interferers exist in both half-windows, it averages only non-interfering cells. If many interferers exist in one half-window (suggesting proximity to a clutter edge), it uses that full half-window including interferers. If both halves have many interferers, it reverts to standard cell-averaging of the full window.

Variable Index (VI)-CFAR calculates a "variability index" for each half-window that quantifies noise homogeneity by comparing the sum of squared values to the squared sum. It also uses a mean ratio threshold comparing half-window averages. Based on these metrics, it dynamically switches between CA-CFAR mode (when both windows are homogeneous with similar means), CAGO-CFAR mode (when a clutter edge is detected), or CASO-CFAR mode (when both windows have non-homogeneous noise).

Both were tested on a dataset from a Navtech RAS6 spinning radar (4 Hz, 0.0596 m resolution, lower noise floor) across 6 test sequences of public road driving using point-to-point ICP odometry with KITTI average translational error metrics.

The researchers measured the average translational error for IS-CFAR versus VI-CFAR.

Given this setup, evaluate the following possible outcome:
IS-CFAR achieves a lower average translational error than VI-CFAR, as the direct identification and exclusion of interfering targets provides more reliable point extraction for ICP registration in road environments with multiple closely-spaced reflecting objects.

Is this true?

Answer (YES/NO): NO